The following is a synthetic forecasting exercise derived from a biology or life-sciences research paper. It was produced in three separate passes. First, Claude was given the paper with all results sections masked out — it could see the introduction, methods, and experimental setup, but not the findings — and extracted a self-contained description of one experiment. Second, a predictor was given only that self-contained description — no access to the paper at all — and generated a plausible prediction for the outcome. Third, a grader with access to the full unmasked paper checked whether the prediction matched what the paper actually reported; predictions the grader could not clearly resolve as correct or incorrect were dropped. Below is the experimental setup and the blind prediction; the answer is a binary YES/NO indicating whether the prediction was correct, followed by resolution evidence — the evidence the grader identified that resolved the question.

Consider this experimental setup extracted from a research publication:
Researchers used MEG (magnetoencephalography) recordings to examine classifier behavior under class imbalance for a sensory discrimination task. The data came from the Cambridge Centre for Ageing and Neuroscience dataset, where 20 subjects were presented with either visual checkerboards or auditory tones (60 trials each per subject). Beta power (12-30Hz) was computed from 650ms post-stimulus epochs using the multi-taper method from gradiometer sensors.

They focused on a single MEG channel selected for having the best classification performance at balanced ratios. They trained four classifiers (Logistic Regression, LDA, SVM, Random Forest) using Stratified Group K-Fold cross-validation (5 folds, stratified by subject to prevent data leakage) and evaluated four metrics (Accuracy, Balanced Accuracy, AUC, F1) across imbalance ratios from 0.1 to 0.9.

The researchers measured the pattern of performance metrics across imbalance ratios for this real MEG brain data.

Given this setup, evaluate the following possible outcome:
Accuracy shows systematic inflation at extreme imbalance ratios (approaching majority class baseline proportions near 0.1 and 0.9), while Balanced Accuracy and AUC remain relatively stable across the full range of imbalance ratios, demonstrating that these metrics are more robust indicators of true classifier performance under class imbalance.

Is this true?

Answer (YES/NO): NO